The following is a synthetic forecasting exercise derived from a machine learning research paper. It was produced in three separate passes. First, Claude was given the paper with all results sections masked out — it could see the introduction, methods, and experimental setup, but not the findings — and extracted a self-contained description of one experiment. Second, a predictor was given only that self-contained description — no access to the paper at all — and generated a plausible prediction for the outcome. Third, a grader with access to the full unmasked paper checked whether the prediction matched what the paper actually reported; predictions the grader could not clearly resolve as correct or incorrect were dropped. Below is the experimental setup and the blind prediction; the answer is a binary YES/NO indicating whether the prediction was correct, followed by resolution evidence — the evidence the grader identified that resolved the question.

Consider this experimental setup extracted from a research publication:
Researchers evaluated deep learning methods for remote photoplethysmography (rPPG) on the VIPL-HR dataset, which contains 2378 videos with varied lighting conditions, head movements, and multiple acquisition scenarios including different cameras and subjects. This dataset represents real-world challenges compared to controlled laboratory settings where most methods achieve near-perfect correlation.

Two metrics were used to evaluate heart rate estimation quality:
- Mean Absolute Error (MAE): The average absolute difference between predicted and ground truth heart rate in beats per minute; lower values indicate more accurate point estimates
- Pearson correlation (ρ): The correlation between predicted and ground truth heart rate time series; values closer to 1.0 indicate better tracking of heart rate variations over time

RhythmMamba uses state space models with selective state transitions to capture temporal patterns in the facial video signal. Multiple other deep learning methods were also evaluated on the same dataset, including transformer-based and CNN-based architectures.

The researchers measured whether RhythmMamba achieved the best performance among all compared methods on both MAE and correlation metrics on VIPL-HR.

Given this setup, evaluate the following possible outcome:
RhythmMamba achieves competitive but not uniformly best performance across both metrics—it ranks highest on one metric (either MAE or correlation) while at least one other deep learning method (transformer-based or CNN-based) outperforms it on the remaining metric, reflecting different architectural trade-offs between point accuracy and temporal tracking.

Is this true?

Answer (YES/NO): YES